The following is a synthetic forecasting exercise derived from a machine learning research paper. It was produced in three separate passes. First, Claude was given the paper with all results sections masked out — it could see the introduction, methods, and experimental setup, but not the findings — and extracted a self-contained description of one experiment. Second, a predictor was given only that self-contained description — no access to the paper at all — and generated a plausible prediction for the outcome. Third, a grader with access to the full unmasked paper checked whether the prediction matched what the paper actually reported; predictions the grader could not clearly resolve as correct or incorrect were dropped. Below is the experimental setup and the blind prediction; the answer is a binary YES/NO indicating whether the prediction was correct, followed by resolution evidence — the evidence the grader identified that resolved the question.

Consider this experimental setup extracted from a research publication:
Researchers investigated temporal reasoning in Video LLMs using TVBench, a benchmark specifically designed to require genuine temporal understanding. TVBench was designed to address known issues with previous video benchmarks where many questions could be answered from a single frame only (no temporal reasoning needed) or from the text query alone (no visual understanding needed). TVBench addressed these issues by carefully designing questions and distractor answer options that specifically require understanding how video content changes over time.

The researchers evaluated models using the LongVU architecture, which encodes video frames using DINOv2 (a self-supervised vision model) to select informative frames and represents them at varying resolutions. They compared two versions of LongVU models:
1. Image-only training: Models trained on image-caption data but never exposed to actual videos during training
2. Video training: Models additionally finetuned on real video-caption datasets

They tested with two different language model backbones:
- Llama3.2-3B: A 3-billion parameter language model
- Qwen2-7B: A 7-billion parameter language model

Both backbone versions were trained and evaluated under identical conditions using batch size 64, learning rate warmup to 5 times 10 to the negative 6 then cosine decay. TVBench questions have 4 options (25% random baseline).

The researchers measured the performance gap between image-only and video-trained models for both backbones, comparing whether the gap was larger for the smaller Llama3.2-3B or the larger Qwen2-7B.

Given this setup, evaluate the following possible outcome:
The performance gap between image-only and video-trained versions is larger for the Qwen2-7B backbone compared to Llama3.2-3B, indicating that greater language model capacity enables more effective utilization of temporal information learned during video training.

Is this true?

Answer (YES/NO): NO